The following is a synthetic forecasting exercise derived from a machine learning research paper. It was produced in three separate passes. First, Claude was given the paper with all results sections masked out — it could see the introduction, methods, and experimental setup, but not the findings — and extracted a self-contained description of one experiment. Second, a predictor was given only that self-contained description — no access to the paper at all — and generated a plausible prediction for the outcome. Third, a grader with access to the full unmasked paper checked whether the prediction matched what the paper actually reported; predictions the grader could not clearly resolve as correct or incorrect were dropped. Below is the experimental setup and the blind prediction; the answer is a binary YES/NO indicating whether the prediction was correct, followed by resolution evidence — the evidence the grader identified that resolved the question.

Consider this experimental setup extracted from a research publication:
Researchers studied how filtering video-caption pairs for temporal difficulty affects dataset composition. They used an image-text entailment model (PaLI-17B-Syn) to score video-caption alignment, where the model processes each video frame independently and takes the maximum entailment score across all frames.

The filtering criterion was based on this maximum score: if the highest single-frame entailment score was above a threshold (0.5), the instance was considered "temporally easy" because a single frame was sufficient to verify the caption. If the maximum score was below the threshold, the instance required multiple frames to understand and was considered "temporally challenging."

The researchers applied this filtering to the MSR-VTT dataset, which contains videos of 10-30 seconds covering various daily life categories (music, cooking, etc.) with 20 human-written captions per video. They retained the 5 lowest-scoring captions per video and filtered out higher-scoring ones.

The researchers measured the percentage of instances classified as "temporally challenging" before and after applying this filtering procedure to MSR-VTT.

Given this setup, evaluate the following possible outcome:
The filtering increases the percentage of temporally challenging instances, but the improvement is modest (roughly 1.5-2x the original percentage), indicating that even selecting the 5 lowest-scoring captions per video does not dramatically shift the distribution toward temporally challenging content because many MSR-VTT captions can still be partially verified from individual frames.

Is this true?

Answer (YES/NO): NO